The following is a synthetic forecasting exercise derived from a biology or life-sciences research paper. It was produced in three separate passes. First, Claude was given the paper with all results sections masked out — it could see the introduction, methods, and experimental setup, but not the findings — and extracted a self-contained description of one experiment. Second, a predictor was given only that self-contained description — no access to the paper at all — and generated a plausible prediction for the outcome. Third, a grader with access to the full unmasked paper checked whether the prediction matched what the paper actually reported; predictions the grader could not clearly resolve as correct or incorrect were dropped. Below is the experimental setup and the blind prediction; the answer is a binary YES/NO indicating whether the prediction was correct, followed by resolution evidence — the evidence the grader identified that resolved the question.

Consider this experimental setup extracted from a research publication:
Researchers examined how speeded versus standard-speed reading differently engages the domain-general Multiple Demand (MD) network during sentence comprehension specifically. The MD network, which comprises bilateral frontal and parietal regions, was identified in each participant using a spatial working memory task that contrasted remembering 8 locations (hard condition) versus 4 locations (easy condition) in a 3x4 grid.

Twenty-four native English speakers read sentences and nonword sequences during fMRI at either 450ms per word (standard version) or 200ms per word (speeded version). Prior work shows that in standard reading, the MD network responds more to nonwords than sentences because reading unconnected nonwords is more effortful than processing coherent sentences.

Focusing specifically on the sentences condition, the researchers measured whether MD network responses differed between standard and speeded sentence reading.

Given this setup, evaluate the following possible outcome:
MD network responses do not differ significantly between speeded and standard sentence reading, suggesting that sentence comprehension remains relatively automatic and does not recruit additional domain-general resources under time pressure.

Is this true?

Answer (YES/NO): NO